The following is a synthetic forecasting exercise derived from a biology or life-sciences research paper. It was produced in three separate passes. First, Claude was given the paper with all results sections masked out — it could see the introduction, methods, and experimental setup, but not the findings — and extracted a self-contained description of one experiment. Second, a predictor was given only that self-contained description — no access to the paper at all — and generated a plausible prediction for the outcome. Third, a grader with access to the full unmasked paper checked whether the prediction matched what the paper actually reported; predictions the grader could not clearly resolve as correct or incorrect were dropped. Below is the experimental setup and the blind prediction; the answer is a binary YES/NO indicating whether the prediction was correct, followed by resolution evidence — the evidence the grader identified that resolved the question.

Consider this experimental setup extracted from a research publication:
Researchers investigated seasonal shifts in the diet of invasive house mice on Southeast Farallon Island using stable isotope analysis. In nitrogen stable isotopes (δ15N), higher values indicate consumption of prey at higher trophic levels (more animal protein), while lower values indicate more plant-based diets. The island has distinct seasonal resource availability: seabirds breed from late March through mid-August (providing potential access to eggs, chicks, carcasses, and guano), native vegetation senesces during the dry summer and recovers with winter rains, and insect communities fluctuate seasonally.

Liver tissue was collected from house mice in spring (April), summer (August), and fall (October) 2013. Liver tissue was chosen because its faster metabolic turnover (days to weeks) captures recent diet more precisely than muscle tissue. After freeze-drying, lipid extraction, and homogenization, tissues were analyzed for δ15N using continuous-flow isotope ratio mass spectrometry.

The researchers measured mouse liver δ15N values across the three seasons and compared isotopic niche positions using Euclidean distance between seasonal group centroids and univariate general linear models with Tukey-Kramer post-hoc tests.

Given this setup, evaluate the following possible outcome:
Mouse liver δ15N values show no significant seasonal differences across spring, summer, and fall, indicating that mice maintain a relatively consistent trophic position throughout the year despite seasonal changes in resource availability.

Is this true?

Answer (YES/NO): NO